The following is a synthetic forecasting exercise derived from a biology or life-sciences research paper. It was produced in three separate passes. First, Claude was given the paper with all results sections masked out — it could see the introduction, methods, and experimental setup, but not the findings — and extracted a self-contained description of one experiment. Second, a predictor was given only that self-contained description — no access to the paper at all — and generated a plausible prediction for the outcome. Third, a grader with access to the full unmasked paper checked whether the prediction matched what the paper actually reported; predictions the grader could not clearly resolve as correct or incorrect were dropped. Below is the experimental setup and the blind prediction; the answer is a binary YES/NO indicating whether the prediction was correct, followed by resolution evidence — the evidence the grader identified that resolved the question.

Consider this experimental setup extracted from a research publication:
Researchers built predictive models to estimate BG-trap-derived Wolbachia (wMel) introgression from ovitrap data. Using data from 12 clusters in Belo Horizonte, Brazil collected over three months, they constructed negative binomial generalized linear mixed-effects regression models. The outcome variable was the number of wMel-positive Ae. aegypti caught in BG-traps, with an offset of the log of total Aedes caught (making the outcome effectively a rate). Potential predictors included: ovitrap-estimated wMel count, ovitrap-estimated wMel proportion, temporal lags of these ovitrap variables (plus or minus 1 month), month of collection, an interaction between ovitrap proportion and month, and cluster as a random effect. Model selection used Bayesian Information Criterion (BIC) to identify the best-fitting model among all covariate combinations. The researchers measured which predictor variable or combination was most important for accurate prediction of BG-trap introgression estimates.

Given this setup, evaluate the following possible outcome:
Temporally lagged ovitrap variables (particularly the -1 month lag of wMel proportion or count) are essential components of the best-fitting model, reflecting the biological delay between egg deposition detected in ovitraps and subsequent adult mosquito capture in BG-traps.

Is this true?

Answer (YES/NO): YES